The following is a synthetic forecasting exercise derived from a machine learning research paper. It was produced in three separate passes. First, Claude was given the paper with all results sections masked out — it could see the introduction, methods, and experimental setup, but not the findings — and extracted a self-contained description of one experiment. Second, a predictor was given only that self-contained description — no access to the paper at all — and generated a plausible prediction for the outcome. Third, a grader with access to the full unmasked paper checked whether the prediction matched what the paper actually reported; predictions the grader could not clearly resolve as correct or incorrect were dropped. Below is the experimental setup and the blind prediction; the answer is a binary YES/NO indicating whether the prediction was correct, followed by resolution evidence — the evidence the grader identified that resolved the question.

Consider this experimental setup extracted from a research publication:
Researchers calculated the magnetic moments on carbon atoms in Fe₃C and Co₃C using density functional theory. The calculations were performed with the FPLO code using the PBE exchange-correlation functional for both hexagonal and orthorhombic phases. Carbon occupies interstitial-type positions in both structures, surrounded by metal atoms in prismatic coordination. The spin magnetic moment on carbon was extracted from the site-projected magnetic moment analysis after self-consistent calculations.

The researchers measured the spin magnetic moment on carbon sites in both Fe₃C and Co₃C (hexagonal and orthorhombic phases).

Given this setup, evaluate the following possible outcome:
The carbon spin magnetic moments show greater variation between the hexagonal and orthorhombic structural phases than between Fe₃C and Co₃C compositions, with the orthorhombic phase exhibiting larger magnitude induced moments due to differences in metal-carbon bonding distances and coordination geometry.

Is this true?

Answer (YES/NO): NO